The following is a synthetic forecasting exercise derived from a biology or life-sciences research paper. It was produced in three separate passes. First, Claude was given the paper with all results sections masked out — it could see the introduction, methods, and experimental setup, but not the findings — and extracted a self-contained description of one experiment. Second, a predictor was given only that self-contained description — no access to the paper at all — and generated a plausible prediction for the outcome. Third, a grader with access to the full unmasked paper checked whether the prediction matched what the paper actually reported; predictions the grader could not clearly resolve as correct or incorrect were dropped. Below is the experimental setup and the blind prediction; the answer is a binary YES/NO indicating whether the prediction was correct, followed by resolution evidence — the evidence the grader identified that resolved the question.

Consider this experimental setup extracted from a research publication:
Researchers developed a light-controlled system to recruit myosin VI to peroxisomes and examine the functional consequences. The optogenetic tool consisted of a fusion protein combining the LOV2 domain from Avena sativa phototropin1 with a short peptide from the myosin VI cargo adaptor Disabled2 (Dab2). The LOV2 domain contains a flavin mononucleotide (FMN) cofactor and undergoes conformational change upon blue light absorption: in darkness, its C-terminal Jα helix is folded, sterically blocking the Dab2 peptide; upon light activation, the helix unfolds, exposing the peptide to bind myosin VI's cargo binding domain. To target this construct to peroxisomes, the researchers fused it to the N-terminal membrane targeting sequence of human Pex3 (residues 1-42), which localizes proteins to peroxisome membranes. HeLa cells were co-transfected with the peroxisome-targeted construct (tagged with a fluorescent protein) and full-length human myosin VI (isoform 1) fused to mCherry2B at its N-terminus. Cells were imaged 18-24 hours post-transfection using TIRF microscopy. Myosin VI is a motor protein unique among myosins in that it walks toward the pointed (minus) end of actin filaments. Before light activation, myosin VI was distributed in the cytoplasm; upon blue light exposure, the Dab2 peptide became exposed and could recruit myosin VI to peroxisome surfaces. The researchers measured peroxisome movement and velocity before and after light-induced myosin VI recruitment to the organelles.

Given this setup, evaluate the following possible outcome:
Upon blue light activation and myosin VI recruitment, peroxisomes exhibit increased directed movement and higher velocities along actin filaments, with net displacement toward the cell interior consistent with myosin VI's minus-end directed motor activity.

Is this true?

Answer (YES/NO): NO